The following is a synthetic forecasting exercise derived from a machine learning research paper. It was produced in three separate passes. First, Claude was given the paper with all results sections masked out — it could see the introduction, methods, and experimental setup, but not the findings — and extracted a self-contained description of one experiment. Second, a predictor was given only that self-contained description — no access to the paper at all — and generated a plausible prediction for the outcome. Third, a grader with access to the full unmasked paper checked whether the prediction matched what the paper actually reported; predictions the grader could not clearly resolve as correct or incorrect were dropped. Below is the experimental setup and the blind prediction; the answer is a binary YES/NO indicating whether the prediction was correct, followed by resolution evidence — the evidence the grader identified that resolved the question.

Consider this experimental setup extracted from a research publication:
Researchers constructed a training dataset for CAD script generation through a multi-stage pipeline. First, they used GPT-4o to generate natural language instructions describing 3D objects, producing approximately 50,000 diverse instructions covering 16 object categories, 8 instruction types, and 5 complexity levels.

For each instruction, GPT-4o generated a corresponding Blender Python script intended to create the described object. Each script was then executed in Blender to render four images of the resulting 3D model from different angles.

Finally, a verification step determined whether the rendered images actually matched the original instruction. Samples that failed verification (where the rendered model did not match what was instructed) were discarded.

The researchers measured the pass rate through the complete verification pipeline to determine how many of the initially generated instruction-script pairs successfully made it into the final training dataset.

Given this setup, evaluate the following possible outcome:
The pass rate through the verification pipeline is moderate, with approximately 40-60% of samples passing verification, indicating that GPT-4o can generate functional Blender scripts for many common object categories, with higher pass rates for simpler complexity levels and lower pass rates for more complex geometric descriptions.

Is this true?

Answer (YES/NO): NO